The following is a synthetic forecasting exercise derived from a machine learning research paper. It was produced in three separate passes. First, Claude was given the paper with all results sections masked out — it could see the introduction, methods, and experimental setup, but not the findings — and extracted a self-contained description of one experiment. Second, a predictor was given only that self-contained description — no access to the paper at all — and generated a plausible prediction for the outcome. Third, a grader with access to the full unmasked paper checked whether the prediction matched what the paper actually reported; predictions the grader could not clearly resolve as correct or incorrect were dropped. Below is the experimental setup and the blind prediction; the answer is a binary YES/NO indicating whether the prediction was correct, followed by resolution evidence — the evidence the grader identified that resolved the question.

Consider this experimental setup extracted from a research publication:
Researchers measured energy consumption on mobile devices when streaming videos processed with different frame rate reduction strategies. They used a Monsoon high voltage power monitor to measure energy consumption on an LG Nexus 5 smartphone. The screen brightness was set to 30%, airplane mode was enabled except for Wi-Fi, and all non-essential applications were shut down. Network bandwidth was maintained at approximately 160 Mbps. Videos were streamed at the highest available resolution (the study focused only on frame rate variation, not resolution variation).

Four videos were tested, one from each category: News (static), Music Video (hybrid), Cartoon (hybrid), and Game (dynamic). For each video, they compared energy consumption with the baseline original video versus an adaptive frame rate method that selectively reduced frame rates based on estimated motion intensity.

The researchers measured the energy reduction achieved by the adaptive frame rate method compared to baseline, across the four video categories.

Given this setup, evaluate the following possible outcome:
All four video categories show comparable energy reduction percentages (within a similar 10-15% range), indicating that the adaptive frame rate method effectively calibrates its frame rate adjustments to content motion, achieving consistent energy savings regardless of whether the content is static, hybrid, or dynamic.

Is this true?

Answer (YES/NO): NO